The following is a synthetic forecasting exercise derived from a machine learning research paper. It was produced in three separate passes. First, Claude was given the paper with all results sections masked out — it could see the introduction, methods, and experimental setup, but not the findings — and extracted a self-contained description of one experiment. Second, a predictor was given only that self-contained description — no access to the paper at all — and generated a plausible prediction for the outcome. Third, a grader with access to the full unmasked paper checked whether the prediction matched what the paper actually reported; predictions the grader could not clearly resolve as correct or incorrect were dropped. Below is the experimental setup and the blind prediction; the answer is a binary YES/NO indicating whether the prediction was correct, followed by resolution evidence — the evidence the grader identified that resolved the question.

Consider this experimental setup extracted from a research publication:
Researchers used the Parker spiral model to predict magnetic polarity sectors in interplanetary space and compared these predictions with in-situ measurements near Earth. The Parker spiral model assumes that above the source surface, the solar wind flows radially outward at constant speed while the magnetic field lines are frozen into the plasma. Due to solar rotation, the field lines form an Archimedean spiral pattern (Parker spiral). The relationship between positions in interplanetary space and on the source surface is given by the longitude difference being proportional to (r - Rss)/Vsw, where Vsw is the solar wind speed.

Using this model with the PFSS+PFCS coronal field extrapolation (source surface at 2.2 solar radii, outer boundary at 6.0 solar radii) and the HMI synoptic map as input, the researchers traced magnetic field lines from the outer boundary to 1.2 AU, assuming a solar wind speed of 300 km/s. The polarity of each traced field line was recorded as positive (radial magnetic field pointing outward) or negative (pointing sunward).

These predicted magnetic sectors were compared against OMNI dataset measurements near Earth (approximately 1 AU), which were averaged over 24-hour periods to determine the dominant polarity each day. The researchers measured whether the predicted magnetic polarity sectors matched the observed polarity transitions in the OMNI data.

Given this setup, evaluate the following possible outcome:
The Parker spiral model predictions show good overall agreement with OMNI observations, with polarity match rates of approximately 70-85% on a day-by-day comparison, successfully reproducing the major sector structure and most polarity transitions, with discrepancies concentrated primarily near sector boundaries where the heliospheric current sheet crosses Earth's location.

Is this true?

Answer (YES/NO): NO